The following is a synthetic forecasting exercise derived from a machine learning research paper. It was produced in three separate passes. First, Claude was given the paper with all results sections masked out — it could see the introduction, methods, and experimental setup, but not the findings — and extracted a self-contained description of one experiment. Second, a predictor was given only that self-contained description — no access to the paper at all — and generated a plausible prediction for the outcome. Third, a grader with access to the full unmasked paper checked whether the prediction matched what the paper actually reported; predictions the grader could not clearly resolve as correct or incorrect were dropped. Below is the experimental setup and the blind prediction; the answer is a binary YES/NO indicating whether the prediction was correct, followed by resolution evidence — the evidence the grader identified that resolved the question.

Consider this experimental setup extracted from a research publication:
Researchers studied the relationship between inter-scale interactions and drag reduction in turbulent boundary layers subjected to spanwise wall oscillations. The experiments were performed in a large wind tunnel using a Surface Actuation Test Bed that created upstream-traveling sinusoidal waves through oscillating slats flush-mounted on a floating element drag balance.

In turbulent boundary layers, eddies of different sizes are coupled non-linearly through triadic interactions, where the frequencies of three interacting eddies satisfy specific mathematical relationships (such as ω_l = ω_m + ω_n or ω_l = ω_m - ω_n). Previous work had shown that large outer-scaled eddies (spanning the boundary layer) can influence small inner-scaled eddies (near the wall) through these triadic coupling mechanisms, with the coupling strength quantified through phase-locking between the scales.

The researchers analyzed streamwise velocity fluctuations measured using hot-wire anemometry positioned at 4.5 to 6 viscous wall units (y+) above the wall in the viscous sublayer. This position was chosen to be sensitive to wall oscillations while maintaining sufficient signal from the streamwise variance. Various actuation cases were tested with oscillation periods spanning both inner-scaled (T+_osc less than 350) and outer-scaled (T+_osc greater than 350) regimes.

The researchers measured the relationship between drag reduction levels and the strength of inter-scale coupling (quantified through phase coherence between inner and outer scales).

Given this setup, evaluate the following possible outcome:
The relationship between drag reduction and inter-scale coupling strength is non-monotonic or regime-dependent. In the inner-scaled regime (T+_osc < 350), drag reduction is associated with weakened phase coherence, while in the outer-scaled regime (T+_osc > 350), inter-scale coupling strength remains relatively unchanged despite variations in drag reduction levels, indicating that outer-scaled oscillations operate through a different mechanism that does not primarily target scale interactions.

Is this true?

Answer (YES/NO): NO